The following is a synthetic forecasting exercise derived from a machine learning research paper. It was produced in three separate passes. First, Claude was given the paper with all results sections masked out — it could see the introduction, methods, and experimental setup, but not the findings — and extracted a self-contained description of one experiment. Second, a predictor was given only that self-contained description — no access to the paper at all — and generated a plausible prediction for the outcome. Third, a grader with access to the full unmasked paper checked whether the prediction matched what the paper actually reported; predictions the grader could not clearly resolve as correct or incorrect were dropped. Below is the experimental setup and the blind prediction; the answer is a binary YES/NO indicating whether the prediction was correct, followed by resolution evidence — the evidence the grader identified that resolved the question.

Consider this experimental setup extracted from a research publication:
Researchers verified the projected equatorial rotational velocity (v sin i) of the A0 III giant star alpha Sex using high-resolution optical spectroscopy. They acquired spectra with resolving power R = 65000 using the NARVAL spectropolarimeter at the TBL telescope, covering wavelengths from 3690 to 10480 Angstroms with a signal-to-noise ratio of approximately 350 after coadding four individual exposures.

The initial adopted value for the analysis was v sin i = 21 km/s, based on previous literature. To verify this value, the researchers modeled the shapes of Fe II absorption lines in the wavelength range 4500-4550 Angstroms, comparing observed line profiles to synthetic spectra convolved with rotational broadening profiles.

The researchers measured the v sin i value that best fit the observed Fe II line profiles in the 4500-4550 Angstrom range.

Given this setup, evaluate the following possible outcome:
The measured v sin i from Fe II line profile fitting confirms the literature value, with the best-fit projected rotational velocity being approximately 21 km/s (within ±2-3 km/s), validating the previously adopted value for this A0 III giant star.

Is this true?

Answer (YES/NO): YES